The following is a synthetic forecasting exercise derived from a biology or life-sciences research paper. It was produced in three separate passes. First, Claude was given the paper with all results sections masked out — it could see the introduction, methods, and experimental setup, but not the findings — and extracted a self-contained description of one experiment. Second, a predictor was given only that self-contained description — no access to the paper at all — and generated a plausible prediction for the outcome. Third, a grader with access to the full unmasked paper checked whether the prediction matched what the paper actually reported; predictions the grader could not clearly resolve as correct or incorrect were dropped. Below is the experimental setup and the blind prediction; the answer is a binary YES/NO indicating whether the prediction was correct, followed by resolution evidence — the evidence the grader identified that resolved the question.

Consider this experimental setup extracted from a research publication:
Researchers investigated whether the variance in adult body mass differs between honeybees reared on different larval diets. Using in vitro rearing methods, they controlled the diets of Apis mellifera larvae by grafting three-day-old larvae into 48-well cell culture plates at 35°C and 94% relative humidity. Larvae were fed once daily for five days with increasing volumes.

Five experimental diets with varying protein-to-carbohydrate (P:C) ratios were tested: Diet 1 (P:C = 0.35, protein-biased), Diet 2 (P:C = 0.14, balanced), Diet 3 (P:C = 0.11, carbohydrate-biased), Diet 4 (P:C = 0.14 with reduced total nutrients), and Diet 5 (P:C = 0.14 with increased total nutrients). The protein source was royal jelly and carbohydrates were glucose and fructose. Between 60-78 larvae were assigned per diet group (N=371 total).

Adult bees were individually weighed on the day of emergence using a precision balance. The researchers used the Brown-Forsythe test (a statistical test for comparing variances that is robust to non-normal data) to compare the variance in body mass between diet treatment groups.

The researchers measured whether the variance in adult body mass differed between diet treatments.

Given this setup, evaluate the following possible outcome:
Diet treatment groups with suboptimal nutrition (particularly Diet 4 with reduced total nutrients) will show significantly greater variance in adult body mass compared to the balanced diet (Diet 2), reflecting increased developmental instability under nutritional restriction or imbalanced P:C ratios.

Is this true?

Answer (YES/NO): NO